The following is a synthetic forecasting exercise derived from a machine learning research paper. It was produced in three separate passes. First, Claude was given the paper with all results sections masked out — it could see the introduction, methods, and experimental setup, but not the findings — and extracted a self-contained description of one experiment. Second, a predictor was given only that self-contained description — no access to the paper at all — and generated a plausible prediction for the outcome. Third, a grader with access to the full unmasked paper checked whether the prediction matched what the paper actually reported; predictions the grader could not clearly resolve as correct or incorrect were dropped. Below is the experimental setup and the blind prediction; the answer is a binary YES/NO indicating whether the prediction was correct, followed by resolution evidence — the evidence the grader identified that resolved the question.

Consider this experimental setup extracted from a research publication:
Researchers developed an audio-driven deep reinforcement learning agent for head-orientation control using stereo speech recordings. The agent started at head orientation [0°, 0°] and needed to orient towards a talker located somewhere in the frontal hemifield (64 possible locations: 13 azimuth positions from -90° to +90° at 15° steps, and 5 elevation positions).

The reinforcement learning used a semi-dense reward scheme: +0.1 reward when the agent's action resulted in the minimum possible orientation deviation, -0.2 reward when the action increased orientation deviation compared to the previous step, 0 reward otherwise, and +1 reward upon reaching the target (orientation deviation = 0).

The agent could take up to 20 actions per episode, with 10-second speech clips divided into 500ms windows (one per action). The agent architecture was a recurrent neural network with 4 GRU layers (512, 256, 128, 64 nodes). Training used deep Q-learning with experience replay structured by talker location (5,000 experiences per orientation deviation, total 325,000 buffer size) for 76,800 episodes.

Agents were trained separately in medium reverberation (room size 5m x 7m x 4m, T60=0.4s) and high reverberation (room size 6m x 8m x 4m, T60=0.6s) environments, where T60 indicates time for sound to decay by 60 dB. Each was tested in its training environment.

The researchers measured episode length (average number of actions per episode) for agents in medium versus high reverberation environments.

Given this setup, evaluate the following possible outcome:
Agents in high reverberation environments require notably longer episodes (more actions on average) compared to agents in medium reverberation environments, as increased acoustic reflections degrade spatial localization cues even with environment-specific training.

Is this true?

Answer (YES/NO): NO